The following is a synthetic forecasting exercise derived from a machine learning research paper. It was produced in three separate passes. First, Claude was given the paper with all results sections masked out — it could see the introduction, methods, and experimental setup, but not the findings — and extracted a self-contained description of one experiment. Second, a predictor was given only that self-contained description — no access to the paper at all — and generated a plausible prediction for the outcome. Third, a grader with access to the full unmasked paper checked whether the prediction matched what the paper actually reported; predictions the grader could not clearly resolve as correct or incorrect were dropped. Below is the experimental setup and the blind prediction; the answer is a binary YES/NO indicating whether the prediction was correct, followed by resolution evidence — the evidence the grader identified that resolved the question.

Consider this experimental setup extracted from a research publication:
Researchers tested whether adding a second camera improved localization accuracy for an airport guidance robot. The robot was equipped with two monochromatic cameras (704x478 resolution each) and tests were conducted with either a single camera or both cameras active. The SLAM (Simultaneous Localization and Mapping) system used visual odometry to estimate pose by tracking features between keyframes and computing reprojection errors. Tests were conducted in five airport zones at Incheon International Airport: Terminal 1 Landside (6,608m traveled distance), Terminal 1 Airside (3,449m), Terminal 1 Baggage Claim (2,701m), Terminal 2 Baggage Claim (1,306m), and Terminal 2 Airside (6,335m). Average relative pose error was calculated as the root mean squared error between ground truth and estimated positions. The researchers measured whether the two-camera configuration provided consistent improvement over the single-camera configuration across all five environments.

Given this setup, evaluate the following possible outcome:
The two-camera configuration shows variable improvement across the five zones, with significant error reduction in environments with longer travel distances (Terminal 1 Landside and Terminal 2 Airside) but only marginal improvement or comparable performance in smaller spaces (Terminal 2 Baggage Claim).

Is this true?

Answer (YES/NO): NO